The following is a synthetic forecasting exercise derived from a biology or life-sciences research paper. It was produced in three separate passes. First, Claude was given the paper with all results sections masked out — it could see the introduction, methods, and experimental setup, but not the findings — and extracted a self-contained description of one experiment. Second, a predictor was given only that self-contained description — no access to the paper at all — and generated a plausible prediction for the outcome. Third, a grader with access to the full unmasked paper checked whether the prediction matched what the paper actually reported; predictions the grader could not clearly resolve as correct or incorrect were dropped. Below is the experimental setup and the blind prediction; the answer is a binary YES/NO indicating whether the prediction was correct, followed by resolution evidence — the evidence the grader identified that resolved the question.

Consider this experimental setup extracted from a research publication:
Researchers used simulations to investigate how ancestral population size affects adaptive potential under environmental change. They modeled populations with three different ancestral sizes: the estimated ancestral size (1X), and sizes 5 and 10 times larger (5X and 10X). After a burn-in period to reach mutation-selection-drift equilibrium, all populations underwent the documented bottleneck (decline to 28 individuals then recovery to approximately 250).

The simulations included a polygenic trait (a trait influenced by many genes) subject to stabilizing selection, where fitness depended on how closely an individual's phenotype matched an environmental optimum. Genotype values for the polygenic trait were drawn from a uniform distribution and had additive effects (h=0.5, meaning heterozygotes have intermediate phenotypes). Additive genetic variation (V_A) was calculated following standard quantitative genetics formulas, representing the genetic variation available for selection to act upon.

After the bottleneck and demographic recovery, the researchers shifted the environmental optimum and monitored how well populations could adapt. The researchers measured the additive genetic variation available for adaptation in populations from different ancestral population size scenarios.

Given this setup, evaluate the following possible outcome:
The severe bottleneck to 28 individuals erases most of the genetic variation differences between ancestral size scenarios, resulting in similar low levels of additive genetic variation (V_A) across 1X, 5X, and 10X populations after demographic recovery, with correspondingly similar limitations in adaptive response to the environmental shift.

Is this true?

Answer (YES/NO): NO